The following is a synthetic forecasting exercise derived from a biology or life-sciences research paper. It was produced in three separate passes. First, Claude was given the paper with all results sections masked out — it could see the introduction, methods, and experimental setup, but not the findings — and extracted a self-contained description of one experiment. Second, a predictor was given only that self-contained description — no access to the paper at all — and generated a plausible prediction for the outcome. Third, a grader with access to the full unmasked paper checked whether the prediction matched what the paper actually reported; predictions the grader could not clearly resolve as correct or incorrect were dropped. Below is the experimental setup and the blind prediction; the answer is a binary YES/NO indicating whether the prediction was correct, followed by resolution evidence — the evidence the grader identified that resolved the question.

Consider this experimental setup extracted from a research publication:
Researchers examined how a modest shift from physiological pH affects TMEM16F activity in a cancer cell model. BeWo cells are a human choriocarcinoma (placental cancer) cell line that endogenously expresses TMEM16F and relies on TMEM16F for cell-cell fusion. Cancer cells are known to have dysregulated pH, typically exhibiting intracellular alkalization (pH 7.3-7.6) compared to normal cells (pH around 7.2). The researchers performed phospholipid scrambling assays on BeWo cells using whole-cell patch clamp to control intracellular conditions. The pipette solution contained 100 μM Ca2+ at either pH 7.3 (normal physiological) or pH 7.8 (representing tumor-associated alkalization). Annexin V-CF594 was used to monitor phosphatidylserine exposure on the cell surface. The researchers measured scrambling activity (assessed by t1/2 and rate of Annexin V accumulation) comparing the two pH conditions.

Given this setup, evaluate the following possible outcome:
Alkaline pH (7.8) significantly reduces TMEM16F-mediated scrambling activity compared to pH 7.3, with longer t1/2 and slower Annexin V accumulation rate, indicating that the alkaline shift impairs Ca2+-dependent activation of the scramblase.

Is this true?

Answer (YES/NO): NO